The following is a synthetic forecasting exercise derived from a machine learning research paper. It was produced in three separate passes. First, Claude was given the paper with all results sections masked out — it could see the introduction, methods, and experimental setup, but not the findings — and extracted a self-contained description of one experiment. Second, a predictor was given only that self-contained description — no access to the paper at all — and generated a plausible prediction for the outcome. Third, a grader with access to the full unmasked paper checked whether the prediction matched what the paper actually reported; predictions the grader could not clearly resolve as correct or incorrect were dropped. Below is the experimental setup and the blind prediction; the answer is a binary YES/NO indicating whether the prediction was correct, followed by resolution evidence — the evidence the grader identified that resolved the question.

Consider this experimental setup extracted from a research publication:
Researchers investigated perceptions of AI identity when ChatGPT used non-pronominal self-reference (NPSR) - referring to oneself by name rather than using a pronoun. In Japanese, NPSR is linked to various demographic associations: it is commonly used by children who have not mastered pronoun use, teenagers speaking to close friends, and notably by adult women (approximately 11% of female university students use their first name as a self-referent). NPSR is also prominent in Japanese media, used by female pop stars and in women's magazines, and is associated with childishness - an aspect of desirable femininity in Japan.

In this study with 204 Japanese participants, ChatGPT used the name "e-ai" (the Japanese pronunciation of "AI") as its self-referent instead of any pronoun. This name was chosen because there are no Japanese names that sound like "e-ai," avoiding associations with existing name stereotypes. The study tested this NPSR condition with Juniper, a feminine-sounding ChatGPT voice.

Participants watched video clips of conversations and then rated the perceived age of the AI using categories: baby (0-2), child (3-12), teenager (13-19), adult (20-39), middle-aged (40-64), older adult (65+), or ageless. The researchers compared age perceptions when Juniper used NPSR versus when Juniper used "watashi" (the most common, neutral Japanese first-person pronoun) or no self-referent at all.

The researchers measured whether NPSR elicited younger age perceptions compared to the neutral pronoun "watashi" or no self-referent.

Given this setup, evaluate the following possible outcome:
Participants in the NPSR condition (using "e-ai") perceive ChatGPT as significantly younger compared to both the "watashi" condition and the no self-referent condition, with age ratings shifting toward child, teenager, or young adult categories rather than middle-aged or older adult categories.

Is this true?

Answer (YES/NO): YES